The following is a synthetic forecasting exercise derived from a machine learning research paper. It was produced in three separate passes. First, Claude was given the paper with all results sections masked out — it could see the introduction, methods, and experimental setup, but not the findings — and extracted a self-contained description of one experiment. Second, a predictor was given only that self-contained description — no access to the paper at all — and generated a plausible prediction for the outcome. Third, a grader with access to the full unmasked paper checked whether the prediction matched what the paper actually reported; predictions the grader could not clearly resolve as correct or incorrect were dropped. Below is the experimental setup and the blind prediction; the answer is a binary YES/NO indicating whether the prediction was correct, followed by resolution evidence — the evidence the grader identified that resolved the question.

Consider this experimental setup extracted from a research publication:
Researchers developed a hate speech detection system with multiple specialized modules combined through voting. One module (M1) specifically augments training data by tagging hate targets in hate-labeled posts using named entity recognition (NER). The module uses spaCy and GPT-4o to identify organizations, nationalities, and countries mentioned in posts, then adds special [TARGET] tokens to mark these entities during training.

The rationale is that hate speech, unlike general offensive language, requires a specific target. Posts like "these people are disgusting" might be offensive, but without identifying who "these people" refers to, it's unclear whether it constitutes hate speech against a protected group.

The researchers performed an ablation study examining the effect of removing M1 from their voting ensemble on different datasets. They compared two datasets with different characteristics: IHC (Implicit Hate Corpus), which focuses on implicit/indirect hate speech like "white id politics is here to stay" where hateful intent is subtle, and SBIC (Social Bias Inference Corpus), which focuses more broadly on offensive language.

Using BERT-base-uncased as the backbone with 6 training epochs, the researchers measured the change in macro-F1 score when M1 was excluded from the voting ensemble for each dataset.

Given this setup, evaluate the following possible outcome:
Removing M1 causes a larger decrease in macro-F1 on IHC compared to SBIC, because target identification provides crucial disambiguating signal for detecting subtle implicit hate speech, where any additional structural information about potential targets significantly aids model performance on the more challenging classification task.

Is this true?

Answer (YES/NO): YES